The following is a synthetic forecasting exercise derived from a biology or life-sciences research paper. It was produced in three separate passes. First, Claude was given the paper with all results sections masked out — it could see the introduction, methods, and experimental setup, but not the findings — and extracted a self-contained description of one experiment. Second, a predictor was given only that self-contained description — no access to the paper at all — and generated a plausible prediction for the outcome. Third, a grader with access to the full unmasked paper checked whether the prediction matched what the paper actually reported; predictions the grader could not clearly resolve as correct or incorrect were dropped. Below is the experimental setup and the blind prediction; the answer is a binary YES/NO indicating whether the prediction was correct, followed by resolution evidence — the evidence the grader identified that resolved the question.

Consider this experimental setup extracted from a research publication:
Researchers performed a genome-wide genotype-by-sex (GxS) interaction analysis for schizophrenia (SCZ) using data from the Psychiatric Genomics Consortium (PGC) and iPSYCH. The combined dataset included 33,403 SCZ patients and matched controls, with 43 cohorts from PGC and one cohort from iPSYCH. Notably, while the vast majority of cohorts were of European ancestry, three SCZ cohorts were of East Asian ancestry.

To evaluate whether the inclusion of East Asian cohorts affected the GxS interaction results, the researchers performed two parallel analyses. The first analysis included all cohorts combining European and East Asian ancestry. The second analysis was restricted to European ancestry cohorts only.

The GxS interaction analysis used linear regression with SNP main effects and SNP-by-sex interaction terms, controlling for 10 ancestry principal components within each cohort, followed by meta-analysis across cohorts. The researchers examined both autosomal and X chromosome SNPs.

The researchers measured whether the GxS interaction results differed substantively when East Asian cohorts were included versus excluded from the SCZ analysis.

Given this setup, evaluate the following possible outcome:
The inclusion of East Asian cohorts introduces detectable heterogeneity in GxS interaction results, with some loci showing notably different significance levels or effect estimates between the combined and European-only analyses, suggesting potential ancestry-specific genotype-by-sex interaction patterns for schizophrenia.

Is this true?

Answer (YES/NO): NO